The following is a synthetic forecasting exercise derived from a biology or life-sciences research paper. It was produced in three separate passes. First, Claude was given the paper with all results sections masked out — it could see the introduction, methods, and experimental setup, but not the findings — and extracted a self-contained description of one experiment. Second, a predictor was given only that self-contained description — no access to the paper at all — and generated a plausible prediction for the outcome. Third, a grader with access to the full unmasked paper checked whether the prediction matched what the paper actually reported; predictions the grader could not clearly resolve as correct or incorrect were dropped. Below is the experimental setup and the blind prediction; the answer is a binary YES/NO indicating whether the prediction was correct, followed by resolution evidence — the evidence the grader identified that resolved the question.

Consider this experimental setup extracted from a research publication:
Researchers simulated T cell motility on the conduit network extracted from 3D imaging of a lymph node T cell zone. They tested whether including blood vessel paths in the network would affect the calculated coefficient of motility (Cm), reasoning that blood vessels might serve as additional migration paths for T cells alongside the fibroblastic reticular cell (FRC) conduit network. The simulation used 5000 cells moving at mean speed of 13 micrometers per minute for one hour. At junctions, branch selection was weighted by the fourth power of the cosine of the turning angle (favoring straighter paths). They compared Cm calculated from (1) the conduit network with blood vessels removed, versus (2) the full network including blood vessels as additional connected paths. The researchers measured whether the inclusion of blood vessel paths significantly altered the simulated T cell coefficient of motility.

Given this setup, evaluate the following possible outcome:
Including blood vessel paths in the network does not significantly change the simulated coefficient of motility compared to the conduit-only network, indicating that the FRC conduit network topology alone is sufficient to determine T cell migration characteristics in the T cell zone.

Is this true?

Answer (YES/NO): YES